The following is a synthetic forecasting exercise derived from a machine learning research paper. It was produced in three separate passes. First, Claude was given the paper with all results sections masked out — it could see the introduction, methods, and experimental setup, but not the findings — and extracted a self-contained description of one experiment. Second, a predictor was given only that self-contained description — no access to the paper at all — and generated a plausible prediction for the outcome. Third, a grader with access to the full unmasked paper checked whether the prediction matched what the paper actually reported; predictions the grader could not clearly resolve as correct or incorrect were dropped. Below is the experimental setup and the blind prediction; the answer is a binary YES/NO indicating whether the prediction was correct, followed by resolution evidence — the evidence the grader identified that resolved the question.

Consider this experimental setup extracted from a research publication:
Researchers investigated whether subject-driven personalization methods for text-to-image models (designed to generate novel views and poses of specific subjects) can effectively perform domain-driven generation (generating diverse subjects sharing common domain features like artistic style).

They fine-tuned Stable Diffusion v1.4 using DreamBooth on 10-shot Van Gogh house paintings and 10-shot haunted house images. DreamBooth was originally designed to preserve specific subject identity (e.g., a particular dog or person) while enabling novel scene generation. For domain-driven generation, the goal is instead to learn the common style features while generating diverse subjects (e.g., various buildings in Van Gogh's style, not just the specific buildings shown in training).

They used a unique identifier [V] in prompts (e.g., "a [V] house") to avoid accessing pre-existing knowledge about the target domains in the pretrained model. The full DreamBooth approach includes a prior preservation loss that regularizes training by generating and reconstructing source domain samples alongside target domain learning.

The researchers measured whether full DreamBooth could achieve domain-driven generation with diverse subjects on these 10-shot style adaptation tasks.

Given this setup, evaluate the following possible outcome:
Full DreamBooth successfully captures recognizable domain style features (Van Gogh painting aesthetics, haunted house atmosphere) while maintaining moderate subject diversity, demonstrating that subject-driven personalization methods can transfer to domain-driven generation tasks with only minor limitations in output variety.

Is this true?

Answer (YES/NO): NO